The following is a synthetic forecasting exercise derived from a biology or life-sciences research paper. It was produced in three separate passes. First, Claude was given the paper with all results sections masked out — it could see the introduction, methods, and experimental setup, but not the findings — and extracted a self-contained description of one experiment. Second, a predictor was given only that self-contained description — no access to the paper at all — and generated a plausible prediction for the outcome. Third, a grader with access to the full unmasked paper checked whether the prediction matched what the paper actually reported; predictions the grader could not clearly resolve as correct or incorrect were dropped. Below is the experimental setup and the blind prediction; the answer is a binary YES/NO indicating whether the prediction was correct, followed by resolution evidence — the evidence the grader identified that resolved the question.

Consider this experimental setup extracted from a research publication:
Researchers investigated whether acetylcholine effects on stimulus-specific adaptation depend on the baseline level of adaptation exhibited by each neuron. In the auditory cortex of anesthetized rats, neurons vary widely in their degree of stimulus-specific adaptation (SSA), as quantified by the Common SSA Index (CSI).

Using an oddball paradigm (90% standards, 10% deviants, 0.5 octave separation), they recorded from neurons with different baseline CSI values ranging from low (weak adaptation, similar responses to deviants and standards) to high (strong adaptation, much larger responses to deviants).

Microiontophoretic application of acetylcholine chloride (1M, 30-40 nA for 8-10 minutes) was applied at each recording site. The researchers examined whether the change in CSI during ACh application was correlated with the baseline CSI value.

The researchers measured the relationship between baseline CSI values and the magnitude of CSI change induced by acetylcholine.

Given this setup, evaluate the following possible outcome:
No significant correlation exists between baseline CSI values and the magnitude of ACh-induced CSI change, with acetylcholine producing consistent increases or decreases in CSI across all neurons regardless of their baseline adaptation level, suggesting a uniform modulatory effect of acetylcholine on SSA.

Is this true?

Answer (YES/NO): NO